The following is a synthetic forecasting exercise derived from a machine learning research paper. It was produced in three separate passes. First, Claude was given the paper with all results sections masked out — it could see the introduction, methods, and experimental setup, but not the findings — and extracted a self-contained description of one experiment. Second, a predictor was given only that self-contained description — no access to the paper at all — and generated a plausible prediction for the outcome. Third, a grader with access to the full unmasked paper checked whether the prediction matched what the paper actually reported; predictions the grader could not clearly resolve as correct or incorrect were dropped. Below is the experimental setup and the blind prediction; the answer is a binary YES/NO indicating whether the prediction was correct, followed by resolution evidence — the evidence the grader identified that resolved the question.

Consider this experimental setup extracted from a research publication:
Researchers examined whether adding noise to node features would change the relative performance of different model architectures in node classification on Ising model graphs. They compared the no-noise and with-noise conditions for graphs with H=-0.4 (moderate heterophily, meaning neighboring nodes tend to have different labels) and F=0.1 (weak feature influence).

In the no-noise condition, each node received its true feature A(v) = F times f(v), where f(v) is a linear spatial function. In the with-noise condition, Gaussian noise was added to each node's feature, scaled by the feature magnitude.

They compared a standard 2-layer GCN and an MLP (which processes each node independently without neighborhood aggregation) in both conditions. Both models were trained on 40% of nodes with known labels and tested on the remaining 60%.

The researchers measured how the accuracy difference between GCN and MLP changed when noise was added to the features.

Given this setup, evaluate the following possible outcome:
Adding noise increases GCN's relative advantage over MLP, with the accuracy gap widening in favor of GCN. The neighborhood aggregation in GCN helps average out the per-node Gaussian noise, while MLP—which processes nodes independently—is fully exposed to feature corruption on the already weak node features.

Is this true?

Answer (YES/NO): YES